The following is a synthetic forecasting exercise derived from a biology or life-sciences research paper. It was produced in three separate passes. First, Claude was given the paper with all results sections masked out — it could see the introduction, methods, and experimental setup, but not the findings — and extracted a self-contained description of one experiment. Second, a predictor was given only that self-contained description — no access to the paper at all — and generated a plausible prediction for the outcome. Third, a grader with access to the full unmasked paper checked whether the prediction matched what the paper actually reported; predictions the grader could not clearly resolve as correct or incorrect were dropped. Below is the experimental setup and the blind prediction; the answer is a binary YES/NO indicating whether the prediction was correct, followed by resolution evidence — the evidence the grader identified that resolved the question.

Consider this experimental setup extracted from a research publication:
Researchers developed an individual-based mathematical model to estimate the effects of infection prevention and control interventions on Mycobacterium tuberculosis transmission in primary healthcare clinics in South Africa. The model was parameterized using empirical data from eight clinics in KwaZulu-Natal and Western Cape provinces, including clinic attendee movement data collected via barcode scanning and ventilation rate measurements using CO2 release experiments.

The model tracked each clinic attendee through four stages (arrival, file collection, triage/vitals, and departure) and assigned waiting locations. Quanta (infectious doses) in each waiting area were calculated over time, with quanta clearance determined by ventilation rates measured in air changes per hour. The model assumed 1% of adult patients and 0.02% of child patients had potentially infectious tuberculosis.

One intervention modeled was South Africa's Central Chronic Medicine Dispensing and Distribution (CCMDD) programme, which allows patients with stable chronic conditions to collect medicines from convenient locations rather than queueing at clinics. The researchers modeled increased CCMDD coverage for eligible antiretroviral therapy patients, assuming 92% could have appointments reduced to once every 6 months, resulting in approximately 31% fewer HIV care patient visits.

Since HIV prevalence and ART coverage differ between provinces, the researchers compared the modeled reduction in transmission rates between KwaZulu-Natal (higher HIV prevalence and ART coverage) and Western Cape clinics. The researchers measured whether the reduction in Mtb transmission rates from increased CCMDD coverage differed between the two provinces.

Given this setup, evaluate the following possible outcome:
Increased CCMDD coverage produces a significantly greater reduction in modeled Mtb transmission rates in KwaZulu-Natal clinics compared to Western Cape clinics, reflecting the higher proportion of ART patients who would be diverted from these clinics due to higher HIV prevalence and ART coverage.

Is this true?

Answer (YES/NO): YES